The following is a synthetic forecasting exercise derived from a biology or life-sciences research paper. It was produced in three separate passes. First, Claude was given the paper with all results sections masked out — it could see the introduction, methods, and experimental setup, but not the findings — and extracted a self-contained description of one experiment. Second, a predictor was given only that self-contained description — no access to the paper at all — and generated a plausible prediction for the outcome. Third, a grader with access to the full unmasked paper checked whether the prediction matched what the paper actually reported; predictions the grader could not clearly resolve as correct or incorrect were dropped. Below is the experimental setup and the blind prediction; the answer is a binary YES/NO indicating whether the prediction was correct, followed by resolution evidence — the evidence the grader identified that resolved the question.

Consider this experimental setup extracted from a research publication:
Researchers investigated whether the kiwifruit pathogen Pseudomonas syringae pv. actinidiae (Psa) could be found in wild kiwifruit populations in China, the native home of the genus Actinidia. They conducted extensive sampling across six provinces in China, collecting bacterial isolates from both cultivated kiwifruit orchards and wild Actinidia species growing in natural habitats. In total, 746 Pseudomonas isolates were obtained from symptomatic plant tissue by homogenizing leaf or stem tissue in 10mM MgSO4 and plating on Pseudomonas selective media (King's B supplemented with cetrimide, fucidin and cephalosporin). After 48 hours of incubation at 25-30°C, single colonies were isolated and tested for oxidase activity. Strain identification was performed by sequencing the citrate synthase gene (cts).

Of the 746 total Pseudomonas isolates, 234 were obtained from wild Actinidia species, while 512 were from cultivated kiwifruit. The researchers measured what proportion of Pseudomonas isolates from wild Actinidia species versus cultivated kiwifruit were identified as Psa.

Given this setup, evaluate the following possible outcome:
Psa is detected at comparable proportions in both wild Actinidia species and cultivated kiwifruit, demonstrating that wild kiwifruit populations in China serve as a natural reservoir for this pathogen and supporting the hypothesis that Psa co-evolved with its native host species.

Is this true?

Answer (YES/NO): NO